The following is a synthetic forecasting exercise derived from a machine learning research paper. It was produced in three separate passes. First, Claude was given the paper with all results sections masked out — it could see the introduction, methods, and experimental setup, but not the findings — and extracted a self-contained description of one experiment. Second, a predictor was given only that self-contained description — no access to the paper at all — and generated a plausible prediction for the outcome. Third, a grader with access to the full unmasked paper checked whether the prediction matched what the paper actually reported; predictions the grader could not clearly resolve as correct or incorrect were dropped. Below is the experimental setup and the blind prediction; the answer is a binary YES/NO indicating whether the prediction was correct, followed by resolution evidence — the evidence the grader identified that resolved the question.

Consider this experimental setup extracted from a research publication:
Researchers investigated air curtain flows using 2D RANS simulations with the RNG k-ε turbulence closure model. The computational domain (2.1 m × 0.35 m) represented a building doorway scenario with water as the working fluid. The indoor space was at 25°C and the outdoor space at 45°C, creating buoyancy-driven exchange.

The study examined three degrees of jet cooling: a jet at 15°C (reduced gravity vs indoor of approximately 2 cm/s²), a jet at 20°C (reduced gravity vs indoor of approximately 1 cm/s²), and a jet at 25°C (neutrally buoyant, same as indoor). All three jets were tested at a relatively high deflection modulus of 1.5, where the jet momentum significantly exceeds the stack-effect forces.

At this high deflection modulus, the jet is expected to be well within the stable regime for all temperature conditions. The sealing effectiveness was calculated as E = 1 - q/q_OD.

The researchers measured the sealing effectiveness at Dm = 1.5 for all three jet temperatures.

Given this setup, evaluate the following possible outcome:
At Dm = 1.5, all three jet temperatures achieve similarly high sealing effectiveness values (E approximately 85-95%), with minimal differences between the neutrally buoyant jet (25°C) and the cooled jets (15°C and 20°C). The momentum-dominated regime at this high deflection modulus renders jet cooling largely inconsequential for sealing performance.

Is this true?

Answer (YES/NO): NO